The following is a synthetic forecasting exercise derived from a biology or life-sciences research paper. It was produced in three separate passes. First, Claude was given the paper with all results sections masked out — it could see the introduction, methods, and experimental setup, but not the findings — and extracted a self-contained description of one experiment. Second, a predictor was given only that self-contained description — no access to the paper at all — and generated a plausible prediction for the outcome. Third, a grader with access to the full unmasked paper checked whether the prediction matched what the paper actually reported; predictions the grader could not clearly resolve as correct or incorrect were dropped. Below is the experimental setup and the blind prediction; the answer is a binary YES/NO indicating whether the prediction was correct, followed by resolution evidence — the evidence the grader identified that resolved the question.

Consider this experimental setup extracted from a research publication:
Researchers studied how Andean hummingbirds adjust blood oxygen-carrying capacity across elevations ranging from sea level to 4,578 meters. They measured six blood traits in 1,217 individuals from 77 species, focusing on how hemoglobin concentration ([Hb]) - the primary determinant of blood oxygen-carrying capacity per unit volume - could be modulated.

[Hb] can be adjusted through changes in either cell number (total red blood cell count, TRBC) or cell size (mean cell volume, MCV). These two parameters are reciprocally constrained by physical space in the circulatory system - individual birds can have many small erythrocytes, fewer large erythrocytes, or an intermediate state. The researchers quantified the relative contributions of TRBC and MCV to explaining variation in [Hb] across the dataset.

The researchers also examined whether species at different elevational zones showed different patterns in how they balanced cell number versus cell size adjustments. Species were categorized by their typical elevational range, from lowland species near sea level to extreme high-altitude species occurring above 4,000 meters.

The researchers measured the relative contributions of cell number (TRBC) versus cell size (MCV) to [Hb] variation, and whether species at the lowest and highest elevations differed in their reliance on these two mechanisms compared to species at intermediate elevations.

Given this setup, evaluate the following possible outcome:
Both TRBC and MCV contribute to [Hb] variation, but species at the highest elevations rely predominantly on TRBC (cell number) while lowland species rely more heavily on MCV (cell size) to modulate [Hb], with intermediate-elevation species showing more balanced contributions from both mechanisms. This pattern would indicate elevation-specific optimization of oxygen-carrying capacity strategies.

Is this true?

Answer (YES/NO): NO